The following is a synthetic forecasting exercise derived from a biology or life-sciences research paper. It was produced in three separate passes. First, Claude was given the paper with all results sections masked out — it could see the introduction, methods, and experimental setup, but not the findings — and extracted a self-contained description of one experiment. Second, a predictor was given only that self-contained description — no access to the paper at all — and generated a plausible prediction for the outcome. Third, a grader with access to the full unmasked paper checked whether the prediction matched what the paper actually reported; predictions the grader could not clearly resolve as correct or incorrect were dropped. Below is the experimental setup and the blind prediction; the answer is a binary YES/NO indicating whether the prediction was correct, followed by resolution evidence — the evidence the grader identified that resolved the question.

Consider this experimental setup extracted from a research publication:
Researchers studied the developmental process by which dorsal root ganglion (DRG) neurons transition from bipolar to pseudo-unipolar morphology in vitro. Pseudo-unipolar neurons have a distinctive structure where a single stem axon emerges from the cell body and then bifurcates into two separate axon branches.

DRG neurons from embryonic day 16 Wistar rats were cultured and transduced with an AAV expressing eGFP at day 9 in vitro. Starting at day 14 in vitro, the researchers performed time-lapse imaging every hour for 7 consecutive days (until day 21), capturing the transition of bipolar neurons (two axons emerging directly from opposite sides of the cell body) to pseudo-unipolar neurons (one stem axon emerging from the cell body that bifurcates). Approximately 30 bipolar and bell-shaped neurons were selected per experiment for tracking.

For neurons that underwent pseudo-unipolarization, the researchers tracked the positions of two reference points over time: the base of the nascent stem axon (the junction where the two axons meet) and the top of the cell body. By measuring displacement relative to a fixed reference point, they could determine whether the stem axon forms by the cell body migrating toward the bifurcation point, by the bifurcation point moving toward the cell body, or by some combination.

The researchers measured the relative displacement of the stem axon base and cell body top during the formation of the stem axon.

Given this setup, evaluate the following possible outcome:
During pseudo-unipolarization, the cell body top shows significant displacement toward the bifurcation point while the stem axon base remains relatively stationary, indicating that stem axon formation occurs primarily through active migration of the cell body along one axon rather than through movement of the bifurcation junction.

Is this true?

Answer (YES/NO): NO